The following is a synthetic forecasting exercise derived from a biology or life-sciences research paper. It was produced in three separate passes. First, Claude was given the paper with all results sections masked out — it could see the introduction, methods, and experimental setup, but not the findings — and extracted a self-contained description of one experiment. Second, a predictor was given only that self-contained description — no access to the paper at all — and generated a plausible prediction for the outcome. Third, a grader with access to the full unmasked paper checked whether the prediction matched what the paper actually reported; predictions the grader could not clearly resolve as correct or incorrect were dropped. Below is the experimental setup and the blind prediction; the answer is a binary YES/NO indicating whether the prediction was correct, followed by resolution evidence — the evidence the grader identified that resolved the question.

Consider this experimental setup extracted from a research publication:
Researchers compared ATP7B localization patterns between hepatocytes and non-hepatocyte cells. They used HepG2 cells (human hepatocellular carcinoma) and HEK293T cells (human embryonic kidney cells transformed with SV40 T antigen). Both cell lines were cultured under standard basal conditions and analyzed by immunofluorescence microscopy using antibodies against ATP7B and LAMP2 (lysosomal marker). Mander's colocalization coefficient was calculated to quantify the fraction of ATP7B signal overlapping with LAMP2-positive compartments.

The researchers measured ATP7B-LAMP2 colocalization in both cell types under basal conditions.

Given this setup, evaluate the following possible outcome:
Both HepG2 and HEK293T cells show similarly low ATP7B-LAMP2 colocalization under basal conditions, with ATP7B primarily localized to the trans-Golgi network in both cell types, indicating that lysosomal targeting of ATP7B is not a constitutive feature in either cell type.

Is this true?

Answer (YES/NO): NO